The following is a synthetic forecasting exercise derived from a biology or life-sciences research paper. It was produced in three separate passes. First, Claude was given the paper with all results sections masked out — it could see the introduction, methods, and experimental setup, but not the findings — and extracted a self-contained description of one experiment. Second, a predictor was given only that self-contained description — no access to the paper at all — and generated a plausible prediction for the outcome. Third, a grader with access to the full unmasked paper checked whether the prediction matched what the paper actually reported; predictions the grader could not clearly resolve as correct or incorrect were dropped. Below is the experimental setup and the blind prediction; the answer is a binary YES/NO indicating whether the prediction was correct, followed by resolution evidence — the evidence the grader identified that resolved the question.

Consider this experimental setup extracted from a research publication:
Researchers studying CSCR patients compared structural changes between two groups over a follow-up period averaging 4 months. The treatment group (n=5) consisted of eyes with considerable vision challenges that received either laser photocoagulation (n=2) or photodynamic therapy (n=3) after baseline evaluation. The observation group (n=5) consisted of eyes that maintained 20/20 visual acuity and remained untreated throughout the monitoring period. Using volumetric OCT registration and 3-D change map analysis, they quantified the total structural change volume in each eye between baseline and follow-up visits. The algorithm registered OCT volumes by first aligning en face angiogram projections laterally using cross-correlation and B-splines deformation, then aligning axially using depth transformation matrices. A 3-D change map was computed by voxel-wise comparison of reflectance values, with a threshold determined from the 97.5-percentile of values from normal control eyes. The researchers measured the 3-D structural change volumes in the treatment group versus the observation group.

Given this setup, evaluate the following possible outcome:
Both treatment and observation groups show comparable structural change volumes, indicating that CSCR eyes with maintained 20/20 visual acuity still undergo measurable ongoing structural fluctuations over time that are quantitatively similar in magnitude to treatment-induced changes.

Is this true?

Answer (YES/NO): NO